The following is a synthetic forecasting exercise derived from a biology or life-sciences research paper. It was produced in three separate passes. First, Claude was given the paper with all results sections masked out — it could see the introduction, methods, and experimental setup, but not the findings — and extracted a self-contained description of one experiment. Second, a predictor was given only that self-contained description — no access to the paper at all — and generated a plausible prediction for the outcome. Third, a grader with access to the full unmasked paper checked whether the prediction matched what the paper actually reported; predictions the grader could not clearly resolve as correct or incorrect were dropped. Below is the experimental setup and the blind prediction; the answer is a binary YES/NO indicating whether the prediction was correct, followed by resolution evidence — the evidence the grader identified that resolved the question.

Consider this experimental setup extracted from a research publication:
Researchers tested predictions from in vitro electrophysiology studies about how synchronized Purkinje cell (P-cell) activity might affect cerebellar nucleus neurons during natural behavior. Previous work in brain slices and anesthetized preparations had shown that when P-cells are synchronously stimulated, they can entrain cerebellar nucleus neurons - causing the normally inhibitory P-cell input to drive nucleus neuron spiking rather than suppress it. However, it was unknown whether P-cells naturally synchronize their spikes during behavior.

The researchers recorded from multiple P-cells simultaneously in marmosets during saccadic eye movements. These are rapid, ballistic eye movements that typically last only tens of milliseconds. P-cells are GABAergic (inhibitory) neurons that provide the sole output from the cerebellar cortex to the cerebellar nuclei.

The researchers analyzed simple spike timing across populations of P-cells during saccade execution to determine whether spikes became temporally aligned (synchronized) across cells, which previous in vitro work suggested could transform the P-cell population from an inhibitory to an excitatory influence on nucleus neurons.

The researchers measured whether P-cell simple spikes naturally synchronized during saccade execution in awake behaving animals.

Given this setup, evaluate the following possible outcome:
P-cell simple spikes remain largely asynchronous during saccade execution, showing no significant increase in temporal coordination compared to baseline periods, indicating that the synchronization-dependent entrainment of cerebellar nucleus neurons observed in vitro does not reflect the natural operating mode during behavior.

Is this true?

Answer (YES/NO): NO